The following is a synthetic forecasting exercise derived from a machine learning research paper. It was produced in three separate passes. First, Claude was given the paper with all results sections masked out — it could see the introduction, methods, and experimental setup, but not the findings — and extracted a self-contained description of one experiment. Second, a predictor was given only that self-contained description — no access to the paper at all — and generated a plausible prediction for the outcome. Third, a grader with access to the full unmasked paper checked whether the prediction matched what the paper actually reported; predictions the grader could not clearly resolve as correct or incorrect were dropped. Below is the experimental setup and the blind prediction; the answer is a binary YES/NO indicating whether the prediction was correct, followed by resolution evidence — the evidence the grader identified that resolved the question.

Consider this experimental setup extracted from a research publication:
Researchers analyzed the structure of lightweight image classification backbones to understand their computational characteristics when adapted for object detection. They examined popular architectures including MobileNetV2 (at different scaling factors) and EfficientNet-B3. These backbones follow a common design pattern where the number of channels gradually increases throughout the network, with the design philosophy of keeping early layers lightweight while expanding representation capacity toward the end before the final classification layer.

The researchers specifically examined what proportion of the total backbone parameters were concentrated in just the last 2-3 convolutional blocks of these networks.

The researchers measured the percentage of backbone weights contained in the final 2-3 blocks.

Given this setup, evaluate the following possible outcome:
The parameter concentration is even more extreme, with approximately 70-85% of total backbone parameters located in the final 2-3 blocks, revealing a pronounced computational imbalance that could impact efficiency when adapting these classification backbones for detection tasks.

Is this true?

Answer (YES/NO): NO